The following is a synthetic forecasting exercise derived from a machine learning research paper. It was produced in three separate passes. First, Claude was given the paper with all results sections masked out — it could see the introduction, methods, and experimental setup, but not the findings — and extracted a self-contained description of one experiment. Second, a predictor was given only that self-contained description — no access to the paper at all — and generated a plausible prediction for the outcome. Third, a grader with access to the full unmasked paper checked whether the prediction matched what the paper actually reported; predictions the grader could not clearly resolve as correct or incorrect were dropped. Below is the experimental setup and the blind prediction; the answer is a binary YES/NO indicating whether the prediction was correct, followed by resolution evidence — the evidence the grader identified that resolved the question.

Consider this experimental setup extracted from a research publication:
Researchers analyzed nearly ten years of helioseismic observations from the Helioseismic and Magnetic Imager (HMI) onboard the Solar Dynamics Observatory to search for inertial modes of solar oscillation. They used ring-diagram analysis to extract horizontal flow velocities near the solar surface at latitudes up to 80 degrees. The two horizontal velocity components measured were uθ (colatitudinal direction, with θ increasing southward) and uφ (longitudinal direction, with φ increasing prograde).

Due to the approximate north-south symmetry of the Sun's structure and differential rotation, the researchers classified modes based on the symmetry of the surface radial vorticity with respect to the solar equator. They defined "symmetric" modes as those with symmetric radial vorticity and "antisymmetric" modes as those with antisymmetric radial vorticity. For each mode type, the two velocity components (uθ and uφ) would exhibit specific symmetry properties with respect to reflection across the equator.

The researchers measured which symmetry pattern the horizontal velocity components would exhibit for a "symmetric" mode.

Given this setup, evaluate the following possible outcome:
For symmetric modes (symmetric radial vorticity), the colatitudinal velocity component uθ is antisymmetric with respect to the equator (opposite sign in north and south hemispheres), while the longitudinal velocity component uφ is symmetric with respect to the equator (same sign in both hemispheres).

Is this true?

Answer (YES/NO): NO